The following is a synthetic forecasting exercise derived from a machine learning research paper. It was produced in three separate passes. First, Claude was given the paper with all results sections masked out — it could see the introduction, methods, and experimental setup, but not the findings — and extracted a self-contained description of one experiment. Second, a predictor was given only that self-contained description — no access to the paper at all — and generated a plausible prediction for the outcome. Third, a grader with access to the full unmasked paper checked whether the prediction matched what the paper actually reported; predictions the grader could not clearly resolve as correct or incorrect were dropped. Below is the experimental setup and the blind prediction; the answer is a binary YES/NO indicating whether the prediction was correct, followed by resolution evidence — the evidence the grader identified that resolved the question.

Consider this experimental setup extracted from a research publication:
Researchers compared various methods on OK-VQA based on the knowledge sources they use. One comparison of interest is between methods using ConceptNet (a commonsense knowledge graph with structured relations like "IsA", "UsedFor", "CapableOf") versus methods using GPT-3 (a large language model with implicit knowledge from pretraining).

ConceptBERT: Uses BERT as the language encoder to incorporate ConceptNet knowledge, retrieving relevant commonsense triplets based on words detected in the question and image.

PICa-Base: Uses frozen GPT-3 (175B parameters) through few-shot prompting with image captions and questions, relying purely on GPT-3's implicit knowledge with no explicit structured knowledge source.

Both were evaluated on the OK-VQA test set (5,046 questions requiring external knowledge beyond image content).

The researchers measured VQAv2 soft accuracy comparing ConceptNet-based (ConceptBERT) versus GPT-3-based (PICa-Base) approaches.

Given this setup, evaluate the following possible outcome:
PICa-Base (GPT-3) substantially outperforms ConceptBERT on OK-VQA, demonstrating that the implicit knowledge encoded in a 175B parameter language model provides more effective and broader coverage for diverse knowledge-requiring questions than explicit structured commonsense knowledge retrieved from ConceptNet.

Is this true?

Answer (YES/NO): YES